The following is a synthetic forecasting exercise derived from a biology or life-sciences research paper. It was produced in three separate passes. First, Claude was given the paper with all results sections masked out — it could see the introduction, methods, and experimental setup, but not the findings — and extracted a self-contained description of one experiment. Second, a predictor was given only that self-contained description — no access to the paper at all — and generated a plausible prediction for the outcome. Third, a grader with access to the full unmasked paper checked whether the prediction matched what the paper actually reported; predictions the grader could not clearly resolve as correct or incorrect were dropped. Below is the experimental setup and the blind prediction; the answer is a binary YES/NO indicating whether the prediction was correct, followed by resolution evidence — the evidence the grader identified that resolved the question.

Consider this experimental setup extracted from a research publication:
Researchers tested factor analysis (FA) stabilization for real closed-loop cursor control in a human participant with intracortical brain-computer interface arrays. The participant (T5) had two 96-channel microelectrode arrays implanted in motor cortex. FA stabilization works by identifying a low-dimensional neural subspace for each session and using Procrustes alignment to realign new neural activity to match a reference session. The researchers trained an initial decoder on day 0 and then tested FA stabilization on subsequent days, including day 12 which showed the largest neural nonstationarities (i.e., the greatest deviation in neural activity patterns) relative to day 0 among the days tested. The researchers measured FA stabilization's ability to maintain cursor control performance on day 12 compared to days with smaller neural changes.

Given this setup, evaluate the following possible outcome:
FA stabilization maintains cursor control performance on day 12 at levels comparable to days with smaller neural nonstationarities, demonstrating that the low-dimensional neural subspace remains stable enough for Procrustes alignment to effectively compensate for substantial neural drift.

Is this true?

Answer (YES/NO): NO